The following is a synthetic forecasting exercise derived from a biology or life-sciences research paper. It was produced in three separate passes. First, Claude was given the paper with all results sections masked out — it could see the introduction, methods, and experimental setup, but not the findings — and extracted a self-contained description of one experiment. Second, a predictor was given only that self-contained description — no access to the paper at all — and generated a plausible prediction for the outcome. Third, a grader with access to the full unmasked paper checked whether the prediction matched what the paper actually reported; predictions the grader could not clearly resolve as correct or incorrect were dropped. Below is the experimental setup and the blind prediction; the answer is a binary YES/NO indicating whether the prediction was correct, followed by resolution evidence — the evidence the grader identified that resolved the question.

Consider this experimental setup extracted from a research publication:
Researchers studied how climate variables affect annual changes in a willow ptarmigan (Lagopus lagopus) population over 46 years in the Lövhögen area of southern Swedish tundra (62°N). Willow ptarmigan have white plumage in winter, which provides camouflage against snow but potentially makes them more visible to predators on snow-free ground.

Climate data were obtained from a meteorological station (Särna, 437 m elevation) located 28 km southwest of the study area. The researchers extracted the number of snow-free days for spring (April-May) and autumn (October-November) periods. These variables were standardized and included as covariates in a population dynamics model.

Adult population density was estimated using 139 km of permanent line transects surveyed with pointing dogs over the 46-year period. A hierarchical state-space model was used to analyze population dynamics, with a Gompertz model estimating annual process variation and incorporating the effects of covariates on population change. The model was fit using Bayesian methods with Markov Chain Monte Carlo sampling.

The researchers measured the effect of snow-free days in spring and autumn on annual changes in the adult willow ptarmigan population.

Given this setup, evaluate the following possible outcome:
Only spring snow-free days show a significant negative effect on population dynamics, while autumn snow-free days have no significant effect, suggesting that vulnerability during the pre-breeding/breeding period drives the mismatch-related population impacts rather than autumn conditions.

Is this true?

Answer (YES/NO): NO